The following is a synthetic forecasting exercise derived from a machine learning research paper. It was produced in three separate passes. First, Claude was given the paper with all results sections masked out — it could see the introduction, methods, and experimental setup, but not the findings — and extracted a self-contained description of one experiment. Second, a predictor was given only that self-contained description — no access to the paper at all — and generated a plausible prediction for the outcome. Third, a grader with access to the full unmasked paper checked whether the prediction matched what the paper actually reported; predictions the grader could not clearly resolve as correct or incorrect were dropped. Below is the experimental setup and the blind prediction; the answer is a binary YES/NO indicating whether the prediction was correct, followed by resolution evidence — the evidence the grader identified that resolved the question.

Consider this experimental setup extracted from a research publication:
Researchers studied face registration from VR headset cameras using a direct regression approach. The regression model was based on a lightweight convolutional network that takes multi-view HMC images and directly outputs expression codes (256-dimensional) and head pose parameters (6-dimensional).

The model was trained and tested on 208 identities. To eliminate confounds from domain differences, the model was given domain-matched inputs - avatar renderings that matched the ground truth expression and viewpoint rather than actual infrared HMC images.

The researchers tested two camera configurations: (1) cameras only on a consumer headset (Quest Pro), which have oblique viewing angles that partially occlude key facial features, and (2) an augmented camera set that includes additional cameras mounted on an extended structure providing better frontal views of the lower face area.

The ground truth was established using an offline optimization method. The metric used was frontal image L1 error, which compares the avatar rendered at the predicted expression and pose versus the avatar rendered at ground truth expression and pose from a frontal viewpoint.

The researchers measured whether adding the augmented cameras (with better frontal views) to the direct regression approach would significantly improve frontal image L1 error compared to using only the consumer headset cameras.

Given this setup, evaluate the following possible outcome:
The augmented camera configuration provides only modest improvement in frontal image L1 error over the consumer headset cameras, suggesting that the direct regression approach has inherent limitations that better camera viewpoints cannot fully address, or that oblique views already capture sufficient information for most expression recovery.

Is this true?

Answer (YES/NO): NO